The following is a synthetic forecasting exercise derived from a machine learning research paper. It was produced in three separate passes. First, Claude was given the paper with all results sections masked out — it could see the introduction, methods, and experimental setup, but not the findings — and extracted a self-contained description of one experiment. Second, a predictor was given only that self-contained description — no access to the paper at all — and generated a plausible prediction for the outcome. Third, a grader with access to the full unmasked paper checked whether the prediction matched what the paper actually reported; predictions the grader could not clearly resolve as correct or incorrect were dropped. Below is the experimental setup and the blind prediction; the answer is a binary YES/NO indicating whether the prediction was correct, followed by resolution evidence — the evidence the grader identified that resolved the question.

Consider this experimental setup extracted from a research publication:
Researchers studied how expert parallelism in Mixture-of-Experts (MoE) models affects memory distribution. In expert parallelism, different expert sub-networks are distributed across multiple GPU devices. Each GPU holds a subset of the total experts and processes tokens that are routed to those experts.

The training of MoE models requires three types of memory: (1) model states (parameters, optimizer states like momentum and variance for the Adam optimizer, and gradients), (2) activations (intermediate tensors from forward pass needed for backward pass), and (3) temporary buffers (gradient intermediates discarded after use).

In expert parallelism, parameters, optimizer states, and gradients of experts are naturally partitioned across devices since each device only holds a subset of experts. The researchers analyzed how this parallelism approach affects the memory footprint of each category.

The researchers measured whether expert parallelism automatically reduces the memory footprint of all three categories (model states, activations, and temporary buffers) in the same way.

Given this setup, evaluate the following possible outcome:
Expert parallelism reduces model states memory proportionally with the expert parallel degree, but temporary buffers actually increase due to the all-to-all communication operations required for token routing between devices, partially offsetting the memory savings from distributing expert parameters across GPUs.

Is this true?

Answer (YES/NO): NO